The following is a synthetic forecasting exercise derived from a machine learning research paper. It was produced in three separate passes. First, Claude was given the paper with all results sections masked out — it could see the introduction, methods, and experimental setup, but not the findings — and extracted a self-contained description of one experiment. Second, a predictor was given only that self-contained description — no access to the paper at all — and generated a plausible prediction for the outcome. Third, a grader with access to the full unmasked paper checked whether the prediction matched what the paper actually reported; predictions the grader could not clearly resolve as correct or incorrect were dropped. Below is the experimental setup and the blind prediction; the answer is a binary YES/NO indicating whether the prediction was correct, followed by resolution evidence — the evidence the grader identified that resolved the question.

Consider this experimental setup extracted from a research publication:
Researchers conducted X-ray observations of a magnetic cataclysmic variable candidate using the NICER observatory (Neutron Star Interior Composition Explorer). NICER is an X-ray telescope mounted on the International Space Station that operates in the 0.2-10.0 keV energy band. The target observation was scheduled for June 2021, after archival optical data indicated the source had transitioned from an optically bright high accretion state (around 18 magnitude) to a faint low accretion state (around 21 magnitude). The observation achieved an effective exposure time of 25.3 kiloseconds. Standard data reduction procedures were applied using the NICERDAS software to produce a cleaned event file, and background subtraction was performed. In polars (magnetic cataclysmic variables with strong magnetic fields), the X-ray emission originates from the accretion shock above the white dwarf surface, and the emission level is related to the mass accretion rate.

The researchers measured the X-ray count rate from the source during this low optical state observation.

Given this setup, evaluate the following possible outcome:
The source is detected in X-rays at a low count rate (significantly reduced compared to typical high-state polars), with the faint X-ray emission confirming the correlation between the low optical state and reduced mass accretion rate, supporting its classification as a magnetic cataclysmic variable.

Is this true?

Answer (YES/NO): YES